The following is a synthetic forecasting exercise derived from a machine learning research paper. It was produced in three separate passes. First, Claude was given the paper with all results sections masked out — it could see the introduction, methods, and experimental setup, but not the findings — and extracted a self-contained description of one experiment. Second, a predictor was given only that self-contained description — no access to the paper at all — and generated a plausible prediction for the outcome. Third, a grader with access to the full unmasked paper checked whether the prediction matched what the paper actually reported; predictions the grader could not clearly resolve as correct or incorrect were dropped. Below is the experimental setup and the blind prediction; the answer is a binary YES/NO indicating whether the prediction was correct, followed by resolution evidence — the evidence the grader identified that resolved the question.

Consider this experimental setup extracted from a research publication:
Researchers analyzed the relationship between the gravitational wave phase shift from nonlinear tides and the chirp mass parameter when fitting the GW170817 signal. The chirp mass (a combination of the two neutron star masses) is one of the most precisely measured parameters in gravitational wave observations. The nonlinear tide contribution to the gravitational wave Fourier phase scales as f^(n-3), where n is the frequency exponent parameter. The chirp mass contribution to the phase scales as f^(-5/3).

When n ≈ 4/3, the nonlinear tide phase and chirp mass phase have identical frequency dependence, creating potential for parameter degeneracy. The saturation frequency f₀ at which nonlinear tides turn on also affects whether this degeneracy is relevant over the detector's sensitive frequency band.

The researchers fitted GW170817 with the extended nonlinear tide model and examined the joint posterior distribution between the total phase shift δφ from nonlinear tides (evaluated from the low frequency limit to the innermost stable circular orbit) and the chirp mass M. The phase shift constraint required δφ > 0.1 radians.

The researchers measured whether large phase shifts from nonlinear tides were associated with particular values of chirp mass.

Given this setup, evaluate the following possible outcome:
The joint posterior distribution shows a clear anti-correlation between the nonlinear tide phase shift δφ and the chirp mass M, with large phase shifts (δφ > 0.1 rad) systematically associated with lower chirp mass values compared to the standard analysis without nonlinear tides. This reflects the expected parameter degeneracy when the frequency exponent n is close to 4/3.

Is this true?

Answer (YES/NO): YES